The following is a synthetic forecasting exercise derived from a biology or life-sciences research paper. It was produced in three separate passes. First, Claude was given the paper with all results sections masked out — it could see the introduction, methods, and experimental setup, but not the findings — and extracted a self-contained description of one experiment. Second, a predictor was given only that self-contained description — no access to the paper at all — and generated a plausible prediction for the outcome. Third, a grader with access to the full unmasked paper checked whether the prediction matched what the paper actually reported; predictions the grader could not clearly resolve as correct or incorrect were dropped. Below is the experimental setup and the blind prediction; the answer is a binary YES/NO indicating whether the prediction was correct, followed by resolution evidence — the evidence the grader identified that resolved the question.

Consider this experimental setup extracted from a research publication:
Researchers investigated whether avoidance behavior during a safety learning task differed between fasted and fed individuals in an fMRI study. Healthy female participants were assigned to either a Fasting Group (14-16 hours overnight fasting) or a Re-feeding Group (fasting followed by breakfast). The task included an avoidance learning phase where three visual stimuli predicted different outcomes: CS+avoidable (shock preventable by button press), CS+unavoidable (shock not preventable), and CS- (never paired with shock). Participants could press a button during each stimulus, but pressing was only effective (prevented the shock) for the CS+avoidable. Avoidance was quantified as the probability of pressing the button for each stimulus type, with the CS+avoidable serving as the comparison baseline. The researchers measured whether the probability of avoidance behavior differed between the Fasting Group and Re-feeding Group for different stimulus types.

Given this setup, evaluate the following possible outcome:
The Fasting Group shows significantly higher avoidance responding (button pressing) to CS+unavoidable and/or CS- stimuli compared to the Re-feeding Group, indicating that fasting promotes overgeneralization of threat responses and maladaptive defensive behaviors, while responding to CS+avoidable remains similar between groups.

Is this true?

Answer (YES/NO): NO